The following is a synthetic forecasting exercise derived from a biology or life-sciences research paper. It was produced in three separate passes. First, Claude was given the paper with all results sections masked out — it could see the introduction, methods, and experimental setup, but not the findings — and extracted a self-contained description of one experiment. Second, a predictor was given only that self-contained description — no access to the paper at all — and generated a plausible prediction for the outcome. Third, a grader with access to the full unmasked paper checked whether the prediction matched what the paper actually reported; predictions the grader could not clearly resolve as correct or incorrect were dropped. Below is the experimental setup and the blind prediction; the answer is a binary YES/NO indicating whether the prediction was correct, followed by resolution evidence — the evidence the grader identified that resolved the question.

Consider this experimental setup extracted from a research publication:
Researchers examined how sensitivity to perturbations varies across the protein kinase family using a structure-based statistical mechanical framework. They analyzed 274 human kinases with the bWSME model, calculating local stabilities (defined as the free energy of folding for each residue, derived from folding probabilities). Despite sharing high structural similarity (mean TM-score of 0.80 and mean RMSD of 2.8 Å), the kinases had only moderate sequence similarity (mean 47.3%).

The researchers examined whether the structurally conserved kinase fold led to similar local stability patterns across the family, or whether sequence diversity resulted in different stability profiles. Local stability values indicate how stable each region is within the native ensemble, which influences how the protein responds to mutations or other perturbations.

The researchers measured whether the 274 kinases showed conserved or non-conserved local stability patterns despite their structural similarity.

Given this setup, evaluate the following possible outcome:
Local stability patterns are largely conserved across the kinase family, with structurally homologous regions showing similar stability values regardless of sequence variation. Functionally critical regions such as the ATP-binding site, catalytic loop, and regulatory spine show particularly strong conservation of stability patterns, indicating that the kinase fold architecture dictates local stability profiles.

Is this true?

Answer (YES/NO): NO